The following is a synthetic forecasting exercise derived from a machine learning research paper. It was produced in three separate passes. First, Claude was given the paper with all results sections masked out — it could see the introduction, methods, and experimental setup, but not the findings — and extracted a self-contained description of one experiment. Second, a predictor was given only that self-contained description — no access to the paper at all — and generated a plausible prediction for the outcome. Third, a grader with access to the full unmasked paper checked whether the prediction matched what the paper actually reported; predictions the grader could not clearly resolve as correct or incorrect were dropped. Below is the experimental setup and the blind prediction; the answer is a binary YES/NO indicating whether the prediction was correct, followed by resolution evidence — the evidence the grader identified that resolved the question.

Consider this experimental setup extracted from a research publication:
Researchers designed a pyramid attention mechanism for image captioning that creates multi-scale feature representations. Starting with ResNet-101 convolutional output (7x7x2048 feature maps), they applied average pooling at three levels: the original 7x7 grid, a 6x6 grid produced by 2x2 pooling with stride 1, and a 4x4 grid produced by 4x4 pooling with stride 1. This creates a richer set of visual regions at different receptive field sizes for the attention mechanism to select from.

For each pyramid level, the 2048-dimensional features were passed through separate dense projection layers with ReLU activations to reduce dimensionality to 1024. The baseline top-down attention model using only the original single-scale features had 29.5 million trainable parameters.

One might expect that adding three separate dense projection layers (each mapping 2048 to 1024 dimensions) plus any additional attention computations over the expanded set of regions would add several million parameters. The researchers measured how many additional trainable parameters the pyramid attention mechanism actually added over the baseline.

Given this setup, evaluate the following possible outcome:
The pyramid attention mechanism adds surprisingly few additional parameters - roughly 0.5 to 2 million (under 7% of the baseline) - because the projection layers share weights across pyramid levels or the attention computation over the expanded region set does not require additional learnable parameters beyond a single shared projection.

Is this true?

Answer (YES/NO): NO